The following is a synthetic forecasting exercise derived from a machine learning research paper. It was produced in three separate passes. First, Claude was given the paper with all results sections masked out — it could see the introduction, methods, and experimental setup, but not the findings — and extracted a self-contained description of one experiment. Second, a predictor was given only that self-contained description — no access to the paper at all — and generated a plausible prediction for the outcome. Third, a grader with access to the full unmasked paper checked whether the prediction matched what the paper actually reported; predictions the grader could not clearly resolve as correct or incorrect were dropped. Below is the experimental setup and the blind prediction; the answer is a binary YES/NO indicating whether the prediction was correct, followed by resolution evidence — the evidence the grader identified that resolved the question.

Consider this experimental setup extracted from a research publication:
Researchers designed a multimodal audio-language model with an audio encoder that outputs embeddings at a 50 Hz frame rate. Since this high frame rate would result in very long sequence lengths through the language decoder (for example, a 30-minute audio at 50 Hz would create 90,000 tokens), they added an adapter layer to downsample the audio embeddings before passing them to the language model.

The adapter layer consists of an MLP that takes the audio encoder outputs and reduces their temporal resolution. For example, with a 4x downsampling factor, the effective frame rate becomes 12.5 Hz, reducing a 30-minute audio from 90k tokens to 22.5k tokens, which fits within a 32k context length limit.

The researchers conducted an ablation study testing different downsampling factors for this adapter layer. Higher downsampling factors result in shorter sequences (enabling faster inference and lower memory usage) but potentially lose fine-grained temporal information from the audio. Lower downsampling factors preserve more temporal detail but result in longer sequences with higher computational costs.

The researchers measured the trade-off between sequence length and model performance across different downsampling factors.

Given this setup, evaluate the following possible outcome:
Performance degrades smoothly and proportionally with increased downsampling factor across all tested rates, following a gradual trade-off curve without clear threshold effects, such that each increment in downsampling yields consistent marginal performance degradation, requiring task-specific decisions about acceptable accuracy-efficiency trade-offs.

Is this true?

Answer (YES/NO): NO